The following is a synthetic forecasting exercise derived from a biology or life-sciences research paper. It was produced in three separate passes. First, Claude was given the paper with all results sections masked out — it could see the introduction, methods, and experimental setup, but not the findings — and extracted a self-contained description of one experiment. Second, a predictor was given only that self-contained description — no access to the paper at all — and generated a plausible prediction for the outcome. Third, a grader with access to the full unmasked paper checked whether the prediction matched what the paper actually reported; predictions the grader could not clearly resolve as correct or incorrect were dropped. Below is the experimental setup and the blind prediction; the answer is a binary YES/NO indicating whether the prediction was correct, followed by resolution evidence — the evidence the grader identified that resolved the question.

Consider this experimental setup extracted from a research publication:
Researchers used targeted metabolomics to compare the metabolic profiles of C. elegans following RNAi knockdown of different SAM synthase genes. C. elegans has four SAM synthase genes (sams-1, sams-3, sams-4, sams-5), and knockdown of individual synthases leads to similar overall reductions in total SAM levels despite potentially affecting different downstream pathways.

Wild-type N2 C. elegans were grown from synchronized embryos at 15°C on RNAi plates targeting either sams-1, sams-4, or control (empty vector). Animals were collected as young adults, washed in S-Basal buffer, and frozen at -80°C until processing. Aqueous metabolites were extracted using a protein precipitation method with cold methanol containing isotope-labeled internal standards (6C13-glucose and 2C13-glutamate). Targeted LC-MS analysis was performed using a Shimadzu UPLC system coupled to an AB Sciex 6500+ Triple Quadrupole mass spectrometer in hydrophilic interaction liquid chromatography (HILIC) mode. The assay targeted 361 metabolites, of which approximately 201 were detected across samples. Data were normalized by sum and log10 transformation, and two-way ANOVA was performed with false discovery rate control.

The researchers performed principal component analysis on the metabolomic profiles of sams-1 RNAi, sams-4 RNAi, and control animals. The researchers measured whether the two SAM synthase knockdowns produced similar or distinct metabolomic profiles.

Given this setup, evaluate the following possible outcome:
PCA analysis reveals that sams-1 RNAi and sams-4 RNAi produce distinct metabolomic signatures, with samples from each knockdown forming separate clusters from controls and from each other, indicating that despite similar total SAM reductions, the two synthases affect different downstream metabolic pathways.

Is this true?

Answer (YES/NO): NO